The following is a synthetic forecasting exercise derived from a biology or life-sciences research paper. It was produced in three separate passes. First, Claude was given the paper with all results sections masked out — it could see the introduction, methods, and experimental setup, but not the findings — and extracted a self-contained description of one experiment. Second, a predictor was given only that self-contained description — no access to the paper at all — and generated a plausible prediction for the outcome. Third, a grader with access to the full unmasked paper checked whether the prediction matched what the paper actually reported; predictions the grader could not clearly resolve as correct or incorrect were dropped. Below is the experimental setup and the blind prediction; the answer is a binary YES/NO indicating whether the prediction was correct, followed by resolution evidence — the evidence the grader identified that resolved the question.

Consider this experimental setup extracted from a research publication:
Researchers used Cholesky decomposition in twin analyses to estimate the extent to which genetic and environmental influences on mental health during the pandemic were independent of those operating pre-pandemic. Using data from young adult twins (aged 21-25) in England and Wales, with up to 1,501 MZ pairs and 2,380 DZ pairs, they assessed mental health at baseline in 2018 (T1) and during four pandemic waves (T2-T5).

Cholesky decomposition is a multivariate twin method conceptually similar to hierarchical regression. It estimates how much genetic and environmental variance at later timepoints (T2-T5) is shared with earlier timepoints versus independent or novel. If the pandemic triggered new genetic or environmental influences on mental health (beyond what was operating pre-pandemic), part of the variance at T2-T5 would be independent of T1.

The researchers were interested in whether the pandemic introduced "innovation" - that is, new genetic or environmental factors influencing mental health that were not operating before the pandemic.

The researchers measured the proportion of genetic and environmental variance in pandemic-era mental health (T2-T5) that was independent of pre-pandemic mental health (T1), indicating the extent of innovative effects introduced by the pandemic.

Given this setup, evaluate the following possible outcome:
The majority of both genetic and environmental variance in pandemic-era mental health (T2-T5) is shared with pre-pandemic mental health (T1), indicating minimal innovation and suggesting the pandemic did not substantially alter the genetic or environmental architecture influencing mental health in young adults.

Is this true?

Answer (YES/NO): NO